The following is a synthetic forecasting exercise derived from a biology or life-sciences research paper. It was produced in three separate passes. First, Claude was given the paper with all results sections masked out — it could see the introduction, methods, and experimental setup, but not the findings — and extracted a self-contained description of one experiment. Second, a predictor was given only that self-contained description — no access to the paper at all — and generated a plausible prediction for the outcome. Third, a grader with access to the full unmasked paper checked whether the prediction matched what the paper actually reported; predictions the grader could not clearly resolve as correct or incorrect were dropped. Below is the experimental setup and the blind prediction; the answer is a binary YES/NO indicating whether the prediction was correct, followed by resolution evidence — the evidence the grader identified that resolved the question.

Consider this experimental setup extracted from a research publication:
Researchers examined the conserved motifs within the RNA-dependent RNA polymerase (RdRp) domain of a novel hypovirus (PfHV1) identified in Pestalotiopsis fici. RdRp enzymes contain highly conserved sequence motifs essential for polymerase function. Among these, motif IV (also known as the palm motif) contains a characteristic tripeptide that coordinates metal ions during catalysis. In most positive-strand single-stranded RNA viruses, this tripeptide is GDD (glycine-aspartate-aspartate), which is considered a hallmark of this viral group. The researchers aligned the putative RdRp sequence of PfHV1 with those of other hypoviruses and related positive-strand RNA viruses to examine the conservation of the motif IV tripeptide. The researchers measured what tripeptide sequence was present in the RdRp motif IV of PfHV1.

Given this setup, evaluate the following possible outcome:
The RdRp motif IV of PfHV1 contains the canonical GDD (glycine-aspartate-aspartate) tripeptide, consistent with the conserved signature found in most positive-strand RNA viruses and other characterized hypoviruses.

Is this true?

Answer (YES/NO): NO